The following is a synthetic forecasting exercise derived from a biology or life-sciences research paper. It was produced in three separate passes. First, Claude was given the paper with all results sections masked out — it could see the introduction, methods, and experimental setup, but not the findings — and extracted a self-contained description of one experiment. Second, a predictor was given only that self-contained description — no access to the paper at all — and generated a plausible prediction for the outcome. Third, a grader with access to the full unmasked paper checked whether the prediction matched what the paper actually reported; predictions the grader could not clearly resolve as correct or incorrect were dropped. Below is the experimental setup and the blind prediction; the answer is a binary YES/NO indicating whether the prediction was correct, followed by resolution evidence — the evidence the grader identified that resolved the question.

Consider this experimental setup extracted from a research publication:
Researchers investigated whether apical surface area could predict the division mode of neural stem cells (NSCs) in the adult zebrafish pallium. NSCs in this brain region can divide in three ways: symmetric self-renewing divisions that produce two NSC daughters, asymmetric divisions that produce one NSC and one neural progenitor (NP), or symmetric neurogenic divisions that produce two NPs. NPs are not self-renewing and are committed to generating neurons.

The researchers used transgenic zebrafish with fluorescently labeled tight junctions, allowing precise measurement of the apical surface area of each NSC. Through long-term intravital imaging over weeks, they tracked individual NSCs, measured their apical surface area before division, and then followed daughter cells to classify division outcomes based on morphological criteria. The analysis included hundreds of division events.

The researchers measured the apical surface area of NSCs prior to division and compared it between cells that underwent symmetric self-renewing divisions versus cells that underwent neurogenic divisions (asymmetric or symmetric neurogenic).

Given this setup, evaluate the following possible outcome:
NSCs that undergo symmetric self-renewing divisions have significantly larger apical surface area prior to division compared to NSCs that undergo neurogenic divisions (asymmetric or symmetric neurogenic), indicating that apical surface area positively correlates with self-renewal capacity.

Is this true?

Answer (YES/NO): NO